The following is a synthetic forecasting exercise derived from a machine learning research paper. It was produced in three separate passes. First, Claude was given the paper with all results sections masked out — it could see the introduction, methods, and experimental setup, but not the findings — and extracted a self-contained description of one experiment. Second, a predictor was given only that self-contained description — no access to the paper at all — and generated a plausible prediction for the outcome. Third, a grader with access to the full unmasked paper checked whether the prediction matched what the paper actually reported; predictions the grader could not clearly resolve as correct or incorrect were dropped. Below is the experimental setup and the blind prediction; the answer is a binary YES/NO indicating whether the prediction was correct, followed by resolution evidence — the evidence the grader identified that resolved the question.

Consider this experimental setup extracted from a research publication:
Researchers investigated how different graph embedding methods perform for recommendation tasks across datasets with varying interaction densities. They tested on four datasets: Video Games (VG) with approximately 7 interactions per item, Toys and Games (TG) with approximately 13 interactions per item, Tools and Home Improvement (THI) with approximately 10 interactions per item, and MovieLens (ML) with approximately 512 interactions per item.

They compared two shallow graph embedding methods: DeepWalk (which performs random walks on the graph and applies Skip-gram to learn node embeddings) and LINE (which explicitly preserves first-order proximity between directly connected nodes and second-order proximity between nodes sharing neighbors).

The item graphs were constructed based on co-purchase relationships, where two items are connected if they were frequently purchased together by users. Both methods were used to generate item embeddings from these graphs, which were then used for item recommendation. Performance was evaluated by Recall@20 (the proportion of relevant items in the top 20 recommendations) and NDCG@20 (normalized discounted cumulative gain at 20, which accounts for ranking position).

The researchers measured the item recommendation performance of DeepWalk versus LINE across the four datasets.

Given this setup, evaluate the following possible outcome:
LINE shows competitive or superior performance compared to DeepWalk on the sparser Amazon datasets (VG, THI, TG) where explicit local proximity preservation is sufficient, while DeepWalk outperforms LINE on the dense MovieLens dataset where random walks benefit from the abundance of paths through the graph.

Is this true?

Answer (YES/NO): NO